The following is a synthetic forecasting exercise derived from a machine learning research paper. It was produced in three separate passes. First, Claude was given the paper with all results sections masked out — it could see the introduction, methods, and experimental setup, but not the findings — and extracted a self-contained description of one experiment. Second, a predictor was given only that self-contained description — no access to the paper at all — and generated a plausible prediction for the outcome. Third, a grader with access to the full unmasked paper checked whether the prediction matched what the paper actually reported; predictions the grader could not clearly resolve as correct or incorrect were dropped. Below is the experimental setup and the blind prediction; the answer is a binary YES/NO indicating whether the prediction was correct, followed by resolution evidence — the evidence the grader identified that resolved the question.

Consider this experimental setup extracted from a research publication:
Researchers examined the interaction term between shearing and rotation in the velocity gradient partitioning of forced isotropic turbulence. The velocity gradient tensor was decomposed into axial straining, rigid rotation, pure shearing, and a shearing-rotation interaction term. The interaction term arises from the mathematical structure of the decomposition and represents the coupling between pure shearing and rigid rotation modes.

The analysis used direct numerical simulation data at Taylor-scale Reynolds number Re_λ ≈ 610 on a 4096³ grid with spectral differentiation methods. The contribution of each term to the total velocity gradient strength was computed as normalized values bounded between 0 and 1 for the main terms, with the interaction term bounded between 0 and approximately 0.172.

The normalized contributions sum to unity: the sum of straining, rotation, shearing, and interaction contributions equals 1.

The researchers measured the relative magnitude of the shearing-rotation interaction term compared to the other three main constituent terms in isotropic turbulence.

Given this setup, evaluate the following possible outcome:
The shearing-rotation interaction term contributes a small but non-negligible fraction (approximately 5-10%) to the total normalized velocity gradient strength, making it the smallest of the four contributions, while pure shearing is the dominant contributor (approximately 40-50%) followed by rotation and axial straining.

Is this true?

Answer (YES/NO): NO